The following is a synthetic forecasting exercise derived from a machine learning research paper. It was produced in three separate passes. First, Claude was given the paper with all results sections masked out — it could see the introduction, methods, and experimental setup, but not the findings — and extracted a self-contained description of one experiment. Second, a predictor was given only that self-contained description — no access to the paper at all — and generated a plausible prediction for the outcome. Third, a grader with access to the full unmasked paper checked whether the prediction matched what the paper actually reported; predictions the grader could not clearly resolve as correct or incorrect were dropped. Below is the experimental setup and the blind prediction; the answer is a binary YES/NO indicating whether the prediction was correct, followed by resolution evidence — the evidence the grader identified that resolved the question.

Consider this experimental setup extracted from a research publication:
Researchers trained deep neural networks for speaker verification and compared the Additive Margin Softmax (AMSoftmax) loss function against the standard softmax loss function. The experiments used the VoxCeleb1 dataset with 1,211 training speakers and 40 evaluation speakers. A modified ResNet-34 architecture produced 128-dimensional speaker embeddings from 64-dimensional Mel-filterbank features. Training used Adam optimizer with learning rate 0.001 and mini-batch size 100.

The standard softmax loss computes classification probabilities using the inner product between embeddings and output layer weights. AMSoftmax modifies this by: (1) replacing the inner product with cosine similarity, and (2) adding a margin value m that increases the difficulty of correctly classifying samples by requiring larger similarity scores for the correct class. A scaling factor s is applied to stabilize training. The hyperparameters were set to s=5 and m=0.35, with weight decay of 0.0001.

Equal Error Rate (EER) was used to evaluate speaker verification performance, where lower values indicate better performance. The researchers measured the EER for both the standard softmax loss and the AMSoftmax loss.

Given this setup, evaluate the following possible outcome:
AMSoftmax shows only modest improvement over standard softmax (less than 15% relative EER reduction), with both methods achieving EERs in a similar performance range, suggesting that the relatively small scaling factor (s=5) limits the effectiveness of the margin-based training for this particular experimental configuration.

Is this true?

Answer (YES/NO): YES